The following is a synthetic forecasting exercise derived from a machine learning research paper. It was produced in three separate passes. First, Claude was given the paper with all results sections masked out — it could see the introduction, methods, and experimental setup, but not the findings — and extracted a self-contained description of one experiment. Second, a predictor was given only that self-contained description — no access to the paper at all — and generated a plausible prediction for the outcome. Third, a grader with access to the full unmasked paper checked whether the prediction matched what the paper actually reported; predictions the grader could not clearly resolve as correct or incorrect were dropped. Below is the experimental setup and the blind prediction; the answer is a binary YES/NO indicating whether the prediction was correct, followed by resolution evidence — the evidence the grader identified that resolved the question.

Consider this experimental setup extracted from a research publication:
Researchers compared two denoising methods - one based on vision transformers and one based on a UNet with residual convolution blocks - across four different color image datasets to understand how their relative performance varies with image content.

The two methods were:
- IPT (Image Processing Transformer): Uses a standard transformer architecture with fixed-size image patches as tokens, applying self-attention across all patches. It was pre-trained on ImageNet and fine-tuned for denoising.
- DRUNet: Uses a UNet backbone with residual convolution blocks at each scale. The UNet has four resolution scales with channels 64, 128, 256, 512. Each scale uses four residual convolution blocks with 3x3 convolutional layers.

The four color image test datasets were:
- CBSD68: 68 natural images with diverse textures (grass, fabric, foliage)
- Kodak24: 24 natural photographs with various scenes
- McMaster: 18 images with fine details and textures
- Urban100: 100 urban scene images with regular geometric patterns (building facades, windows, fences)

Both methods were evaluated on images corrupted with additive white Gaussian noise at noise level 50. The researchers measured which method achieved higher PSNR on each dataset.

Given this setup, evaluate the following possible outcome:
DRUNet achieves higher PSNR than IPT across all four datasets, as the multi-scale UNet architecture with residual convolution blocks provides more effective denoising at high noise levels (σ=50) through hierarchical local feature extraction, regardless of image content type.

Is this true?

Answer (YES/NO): NO